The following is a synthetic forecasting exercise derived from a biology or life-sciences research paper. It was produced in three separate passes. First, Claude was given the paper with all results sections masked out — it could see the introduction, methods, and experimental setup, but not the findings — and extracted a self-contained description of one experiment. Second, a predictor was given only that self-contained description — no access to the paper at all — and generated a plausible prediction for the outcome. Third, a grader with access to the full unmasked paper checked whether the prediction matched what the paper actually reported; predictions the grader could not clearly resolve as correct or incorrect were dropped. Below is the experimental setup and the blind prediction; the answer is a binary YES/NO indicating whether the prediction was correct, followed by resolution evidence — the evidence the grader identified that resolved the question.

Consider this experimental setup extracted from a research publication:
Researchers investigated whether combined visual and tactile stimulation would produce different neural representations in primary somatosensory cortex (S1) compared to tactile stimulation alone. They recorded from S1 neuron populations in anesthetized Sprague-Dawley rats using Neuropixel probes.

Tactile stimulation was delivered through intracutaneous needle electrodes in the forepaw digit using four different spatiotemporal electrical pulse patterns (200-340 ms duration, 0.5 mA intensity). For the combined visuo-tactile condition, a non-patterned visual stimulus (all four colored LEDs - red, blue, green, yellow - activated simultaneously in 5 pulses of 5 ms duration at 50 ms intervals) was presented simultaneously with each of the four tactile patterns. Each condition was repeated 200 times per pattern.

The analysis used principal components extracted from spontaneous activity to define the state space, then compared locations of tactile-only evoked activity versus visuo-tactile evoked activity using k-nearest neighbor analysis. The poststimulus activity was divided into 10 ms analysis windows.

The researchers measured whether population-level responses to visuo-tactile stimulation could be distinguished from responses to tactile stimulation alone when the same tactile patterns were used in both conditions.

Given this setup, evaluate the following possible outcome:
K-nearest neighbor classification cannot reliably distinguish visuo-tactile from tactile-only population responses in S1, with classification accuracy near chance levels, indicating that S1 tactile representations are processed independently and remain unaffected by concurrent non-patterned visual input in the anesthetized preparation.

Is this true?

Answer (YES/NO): NO